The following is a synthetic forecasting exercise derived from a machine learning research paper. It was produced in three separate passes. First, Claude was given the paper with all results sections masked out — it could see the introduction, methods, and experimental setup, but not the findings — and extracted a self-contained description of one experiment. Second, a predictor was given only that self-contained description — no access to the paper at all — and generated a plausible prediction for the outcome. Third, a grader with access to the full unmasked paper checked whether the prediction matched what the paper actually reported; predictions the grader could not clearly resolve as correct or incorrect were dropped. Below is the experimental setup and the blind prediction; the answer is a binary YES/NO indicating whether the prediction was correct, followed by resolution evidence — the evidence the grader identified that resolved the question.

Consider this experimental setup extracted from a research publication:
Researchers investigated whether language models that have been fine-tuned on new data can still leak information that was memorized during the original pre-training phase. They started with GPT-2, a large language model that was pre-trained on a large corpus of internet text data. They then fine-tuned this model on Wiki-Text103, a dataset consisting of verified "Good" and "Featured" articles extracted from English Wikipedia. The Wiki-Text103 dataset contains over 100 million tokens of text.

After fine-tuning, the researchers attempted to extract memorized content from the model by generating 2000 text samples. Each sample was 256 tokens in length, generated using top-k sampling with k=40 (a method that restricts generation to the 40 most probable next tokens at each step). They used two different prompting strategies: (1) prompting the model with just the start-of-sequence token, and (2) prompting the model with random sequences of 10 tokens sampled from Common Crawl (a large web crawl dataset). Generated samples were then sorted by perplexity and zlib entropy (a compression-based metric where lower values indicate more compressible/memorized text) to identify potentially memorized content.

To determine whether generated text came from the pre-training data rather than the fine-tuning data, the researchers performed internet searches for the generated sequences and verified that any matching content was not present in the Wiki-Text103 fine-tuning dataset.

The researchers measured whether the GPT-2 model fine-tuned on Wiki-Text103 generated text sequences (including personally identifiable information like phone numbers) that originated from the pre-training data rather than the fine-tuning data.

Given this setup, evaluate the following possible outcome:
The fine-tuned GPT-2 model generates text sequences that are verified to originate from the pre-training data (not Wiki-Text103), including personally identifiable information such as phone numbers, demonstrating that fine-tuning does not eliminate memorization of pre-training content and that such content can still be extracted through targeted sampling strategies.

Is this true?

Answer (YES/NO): YES